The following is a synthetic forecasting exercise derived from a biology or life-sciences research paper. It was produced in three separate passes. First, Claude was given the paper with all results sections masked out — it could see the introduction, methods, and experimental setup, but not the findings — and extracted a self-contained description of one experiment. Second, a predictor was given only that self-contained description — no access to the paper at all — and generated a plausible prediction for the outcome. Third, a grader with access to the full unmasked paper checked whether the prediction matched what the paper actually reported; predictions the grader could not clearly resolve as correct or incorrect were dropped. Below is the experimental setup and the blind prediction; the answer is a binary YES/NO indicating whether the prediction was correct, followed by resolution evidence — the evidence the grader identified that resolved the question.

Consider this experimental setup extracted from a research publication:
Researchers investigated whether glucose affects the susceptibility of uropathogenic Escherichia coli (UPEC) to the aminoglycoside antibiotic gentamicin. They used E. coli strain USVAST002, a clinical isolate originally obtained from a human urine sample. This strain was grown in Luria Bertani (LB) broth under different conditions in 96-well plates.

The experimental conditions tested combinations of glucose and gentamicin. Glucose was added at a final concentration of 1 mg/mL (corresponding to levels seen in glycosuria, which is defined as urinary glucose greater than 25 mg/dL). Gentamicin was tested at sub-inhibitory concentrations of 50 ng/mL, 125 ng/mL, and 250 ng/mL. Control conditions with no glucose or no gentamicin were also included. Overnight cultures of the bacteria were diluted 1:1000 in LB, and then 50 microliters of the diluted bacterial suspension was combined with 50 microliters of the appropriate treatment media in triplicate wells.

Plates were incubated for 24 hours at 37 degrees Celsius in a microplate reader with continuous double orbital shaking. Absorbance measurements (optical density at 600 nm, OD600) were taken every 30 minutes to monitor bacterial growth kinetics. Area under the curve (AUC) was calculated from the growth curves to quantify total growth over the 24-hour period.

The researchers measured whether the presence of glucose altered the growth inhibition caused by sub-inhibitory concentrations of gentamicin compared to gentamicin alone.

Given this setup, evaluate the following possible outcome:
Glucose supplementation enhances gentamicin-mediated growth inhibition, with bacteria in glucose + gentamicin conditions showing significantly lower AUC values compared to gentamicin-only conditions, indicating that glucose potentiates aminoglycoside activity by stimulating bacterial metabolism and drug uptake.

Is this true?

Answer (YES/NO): NO